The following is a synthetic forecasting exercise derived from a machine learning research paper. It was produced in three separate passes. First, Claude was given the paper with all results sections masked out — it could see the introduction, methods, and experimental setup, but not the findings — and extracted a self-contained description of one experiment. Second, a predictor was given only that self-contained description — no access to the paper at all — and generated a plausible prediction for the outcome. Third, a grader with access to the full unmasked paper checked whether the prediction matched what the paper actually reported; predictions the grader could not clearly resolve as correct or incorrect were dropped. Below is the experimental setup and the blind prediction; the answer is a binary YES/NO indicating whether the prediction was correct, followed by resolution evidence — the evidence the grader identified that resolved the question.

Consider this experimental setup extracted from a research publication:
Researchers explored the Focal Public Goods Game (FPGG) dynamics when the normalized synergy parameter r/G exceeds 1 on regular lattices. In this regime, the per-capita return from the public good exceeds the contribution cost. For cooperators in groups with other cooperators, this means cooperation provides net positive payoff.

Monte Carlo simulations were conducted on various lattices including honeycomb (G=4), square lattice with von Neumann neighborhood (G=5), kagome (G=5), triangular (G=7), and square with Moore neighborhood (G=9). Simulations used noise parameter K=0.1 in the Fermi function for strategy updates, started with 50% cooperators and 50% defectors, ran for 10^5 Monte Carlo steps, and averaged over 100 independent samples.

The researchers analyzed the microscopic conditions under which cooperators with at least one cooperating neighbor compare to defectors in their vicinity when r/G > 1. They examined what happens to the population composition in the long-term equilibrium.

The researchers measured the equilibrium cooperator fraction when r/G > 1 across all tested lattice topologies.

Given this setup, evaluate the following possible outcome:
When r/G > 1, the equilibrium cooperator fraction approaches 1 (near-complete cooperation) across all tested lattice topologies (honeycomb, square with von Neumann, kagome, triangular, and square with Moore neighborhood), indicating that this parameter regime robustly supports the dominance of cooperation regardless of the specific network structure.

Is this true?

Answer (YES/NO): YES